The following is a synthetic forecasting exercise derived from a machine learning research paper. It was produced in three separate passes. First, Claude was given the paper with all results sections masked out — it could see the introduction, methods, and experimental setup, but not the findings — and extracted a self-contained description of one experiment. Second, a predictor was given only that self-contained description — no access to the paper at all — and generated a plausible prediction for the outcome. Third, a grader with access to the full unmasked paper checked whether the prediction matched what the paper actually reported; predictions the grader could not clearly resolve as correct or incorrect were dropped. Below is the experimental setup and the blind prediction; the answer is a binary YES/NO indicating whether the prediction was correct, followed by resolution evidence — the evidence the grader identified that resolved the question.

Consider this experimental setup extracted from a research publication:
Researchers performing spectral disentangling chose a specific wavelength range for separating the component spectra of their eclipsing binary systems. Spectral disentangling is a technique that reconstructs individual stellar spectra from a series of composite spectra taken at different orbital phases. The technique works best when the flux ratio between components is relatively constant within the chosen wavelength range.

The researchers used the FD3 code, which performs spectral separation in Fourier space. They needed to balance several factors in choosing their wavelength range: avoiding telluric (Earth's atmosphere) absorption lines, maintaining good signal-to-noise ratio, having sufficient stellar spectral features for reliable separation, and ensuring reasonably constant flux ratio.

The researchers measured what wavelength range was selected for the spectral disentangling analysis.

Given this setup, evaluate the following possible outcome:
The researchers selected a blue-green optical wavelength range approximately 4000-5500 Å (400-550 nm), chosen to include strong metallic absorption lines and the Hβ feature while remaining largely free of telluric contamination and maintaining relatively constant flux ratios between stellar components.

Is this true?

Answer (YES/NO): NO